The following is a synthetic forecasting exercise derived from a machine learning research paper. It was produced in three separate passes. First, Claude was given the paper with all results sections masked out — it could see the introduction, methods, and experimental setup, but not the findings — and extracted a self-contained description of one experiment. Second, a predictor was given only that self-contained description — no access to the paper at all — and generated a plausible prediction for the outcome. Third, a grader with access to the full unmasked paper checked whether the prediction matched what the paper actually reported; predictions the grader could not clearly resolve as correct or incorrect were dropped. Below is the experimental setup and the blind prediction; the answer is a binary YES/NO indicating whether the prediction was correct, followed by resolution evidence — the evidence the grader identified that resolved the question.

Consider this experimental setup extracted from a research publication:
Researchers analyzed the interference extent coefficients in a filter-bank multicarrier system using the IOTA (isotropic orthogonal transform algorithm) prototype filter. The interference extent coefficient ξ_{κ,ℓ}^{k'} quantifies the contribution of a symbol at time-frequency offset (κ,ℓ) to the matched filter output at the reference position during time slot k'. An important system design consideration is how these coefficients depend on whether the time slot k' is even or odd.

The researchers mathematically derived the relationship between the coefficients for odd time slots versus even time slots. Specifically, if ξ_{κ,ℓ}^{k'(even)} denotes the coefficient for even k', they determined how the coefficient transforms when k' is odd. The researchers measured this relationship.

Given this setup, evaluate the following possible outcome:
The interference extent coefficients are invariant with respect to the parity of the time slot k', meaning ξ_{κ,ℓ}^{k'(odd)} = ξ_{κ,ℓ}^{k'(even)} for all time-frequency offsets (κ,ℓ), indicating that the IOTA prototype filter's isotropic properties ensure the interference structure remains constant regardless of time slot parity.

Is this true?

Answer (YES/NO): NO